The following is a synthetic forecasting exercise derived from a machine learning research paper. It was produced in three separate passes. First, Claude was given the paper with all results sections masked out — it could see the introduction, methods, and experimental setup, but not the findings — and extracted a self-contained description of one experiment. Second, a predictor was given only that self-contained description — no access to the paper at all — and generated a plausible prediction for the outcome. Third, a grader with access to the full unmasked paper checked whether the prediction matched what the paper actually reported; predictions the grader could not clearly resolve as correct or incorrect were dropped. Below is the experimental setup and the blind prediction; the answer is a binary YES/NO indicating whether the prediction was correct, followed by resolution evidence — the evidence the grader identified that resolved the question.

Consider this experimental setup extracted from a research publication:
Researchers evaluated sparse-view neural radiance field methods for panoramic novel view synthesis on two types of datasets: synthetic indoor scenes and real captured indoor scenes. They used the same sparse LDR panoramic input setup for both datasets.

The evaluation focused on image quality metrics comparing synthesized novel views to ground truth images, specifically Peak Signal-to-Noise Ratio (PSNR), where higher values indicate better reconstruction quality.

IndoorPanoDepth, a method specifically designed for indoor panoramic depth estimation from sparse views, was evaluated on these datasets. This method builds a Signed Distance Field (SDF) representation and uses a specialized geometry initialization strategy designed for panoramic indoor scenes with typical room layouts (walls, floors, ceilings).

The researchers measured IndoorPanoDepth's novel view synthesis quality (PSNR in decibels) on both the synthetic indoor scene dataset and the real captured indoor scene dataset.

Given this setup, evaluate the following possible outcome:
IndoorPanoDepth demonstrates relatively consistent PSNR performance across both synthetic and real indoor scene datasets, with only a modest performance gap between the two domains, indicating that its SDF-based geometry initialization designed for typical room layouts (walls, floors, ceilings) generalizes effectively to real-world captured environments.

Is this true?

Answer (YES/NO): NO